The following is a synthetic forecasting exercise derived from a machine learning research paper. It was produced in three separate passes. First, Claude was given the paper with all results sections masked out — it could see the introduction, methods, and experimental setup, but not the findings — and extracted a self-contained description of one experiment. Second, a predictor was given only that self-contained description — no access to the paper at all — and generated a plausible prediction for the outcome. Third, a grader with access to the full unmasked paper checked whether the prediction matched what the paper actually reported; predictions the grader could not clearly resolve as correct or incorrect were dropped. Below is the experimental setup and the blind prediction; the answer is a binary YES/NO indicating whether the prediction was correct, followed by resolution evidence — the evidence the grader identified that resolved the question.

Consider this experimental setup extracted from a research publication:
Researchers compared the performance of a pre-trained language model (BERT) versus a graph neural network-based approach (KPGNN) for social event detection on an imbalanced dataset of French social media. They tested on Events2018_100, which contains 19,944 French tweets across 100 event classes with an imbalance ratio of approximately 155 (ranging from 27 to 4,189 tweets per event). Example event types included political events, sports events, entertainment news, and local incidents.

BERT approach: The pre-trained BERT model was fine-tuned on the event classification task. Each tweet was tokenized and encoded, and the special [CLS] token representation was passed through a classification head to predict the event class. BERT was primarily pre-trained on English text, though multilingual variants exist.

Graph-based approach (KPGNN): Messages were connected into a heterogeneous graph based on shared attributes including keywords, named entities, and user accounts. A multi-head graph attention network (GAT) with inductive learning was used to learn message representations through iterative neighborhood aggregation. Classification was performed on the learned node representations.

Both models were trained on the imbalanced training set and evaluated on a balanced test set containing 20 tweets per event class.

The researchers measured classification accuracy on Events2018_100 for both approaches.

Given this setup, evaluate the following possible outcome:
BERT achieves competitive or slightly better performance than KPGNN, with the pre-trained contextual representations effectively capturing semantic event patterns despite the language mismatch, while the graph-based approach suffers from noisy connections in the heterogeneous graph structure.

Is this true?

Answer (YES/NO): NO